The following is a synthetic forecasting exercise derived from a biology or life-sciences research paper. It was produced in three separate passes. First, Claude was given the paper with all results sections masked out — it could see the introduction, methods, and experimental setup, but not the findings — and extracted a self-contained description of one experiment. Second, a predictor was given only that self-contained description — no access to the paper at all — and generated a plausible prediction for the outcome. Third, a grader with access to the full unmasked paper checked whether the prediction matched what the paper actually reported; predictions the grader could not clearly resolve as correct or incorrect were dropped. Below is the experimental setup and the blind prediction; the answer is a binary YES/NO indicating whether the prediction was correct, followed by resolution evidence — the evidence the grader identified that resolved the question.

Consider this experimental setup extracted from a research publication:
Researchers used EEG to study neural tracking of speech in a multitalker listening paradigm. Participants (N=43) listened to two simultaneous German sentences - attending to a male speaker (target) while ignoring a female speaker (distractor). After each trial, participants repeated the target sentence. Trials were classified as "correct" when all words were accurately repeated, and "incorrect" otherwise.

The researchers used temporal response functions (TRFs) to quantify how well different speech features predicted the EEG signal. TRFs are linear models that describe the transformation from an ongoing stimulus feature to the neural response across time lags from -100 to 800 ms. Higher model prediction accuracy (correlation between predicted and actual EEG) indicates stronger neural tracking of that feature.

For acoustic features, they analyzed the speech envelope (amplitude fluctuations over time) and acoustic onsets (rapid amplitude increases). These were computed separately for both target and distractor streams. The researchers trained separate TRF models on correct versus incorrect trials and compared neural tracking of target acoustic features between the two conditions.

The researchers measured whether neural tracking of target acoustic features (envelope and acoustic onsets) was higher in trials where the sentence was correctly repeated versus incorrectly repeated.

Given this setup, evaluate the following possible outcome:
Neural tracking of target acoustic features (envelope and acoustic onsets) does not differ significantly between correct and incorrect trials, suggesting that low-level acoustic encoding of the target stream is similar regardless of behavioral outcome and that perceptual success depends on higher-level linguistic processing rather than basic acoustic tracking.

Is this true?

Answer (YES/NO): YES